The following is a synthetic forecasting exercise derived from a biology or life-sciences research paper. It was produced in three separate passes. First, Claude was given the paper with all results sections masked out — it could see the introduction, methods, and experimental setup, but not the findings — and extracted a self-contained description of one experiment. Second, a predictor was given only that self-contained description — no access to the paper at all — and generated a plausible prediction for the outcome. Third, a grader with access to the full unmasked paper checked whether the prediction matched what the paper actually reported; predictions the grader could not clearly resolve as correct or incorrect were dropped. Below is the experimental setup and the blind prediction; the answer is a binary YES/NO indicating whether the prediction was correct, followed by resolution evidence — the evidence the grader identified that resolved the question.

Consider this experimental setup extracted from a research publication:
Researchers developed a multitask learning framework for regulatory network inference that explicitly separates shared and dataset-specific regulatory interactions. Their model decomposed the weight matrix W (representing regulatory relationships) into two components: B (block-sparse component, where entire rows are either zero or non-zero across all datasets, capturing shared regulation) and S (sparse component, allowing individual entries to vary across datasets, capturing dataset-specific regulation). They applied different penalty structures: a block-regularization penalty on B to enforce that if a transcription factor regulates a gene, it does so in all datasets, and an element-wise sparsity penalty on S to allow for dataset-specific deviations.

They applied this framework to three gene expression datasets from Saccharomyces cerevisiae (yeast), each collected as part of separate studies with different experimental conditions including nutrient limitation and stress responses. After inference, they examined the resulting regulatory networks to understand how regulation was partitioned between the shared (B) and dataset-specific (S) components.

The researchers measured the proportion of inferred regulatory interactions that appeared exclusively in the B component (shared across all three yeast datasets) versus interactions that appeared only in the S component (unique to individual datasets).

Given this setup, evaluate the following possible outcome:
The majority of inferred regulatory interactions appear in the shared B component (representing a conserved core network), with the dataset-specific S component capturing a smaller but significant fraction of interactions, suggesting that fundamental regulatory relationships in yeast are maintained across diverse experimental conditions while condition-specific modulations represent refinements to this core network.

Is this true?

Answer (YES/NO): NO